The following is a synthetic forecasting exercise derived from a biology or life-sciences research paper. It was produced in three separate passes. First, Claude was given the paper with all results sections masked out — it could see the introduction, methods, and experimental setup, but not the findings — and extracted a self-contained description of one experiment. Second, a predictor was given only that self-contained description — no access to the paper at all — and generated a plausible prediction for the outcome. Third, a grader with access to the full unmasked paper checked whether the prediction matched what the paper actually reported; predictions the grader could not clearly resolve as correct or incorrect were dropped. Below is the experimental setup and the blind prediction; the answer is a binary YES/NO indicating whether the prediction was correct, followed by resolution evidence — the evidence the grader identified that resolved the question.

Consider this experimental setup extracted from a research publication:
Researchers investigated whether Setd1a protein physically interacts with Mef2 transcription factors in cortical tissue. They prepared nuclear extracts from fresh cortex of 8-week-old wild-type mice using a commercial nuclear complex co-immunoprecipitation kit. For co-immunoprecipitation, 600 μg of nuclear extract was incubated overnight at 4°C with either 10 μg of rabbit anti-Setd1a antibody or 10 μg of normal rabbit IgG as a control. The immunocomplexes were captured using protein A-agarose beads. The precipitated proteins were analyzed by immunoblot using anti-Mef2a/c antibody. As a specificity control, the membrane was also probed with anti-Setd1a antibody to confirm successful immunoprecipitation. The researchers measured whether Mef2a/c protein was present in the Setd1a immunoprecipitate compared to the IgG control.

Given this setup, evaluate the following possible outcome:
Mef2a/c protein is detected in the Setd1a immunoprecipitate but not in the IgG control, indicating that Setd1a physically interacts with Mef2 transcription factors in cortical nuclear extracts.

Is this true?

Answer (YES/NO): YES